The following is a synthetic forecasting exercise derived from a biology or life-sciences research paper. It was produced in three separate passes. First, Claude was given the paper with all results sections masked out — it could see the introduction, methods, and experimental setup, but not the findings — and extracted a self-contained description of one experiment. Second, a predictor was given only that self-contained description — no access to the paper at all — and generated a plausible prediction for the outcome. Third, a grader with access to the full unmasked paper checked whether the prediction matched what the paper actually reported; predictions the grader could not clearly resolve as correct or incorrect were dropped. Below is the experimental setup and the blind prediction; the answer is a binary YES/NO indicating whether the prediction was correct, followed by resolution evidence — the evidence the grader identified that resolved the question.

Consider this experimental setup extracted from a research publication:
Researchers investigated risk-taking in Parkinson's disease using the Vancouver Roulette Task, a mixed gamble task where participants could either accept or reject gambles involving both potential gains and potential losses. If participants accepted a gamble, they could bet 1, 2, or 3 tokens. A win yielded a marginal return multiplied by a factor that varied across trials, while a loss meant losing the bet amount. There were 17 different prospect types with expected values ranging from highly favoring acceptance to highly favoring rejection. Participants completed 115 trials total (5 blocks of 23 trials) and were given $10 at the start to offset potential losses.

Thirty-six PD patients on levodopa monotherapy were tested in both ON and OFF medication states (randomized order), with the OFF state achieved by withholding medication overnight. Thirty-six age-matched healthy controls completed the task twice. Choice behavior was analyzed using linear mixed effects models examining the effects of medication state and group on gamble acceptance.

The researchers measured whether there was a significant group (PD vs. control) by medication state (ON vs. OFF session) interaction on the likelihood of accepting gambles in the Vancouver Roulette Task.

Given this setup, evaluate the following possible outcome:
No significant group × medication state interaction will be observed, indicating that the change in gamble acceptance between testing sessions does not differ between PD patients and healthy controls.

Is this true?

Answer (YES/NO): YES